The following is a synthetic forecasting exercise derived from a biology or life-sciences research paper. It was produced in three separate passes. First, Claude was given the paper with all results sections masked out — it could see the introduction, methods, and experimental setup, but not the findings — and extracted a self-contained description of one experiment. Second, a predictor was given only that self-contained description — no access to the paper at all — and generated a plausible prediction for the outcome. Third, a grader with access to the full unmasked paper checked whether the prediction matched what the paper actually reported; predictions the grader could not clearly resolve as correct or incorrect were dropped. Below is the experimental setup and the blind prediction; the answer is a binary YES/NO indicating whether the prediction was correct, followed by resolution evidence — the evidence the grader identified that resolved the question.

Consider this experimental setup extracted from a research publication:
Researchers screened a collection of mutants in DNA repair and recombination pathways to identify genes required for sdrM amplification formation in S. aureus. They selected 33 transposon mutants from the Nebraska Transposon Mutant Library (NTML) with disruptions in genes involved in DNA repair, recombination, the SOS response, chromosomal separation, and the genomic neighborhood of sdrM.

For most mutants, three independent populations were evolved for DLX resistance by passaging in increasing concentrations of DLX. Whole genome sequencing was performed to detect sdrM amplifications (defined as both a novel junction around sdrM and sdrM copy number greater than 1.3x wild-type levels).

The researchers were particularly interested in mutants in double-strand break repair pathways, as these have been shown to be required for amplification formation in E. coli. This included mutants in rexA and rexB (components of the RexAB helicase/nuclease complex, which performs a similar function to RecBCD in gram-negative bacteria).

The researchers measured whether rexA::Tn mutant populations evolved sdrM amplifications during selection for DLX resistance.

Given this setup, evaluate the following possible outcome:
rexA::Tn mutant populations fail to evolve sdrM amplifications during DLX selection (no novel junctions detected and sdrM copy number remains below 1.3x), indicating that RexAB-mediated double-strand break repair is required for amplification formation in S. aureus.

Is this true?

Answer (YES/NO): NO